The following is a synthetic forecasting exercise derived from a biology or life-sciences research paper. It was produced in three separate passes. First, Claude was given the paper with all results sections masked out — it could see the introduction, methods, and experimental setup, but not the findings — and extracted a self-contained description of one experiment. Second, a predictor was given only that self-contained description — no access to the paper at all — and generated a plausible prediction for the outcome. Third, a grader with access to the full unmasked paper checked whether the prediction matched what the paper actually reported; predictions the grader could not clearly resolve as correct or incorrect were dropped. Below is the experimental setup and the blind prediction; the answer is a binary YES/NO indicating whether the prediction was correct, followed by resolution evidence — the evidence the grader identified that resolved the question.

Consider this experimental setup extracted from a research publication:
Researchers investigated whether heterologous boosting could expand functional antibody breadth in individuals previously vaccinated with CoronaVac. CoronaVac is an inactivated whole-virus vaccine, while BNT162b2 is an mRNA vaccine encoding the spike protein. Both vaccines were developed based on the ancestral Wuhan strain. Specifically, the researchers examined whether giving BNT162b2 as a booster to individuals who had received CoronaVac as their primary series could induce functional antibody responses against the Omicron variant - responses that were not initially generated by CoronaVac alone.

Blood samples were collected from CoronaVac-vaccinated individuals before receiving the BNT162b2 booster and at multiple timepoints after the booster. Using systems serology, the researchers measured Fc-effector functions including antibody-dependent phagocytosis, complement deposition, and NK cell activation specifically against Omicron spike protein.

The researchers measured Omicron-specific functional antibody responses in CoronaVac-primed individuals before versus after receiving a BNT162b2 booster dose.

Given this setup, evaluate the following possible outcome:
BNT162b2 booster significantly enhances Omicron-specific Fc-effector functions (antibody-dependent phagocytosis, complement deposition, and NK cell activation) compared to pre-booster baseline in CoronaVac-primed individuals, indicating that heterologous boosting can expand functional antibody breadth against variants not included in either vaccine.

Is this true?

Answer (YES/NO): YES